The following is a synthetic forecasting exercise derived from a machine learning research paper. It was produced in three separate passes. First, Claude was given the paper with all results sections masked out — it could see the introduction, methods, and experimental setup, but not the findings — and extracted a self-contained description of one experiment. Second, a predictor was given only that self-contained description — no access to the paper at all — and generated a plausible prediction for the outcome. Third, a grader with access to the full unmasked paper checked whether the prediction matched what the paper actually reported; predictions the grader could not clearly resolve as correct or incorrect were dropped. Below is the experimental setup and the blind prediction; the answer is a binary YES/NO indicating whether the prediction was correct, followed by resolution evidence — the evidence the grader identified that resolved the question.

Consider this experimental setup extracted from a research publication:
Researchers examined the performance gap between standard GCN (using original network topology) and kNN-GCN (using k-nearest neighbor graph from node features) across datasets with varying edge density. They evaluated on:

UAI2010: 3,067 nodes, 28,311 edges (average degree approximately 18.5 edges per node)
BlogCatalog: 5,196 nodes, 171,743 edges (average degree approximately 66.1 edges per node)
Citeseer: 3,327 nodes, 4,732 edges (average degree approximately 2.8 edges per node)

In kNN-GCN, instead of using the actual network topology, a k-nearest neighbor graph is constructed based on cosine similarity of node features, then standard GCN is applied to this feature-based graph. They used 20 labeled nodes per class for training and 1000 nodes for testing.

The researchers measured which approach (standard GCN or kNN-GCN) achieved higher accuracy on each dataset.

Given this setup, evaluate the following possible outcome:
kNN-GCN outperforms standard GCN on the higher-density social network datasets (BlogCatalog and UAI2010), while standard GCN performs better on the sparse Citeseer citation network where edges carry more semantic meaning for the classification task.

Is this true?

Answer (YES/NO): YES